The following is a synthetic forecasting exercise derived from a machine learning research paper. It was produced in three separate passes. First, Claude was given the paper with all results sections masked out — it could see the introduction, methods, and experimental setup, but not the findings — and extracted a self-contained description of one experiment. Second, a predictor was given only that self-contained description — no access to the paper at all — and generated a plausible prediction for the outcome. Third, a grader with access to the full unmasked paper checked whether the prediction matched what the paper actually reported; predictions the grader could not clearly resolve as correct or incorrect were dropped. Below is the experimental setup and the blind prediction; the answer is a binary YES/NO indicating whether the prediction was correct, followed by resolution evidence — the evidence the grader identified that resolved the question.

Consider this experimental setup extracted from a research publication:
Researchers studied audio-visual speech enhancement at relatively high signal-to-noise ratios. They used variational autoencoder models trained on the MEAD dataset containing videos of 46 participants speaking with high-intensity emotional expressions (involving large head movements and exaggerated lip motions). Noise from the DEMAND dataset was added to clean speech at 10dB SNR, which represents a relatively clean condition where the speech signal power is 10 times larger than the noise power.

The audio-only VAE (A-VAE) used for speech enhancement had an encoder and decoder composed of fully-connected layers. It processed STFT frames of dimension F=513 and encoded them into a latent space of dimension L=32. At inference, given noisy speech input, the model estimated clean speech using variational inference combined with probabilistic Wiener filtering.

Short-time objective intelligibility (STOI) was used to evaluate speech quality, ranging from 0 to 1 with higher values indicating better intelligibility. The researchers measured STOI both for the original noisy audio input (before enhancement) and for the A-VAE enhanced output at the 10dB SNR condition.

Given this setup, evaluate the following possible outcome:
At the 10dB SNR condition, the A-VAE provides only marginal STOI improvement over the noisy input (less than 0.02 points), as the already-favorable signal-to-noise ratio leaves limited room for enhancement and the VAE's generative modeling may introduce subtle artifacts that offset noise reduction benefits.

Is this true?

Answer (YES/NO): NO